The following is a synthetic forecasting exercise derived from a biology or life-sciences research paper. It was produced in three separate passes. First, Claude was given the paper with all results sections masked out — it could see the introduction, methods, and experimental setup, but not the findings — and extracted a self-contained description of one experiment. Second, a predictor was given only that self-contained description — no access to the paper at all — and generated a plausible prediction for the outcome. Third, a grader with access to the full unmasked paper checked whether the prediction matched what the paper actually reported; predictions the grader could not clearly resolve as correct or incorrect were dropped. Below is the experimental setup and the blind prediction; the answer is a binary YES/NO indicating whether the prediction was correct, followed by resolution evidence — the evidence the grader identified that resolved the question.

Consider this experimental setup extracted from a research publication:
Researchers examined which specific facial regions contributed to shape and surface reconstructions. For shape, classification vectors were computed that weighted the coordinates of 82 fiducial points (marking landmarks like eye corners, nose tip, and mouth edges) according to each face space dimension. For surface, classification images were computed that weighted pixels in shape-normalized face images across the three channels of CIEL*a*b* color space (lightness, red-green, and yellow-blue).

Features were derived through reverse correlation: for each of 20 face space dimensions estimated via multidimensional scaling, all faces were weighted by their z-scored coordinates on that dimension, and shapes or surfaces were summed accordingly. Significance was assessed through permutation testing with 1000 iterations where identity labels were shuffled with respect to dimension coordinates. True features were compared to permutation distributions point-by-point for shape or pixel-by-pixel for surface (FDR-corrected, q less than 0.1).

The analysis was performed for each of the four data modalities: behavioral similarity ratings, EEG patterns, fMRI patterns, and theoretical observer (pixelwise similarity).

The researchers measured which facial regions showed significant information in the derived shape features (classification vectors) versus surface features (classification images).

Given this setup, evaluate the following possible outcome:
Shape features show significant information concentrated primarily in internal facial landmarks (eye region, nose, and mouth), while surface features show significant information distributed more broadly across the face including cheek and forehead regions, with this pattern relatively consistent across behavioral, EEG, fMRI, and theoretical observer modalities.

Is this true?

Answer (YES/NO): NO